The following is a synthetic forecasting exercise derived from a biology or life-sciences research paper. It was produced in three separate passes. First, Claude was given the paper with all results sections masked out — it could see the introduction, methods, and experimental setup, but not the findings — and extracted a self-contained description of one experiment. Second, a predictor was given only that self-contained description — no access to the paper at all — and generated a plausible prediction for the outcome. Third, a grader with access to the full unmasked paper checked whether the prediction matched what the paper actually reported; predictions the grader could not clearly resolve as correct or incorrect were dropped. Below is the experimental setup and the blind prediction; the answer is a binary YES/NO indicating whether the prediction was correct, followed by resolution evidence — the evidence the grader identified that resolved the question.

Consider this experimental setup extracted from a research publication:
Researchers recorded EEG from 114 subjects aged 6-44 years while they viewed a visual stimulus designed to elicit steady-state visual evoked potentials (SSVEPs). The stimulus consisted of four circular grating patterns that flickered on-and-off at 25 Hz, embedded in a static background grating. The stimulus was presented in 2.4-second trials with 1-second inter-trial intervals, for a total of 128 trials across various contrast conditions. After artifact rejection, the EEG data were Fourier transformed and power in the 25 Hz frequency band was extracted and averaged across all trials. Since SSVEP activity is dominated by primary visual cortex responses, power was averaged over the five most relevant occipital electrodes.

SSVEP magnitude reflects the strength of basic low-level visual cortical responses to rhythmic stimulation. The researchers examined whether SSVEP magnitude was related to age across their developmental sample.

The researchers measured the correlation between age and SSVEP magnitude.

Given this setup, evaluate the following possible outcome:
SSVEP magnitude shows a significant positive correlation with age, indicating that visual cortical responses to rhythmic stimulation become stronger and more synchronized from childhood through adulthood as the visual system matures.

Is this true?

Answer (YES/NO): NO